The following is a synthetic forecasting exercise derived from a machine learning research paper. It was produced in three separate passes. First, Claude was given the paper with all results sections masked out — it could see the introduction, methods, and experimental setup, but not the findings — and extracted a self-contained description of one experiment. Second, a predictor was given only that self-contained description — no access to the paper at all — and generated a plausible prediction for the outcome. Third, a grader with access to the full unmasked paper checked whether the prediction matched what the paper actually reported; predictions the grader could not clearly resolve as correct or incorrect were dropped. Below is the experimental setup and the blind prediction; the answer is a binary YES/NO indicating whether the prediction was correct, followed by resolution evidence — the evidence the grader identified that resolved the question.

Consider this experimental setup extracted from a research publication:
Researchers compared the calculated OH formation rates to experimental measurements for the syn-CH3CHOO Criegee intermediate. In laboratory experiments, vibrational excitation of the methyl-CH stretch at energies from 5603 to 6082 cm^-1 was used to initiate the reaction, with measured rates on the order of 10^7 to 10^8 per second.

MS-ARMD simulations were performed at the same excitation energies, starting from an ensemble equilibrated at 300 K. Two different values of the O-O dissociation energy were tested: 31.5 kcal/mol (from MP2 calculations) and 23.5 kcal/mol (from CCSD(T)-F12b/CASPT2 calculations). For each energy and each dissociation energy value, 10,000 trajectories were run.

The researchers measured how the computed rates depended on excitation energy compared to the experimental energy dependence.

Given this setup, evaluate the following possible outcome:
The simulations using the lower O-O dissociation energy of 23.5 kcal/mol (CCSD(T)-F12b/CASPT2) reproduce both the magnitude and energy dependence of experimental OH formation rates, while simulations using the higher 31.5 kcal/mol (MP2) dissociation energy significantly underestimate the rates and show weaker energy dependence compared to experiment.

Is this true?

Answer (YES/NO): NO